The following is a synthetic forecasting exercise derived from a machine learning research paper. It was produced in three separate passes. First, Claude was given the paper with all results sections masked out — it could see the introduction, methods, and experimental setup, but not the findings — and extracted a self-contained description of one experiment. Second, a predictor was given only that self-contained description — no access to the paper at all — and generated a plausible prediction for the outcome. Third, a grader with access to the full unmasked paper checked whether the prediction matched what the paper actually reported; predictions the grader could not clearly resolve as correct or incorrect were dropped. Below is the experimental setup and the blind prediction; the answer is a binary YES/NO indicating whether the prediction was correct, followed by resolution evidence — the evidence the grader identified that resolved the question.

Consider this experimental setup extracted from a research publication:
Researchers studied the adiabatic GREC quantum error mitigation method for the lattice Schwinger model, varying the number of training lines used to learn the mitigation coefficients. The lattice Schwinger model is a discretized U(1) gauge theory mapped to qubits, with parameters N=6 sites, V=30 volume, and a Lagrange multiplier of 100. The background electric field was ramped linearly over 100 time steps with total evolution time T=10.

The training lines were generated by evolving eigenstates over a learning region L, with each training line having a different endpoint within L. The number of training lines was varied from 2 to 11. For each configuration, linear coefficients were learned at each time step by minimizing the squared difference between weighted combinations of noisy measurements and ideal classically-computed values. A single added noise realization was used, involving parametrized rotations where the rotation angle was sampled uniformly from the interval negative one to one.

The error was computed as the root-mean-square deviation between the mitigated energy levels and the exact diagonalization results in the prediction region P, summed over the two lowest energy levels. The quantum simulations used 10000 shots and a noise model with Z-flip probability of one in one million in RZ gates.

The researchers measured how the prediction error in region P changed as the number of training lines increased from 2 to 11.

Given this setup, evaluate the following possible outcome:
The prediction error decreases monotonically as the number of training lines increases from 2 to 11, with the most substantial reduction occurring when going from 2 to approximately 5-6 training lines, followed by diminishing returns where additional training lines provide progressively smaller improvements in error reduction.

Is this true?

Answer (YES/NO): NO